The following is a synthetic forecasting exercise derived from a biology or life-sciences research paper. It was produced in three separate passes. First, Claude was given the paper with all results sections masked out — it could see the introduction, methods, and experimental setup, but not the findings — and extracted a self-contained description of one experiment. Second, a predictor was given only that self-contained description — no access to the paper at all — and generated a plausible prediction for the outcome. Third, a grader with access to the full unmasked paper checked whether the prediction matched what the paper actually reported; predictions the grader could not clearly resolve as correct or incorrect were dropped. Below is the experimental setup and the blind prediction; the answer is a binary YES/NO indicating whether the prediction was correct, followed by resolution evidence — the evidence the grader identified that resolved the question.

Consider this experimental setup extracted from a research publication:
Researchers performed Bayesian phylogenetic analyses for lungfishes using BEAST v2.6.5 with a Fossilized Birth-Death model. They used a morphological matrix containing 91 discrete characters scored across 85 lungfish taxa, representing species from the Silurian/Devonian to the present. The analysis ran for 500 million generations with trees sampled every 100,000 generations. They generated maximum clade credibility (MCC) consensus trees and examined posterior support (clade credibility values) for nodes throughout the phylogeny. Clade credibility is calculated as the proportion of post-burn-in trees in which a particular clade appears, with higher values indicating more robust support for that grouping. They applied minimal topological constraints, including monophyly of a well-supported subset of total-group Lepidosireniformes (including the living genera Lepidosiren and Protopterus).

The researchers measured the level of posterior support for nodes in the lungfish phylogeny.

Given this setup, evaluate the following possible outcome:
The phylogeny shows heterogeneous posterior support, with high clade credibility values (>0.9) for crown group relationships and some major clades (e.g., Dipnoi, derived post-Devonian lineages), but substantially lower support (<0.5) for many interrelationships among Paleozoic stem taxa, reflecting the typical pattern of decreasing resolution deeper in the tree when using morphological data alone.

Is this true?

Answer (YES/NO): NO